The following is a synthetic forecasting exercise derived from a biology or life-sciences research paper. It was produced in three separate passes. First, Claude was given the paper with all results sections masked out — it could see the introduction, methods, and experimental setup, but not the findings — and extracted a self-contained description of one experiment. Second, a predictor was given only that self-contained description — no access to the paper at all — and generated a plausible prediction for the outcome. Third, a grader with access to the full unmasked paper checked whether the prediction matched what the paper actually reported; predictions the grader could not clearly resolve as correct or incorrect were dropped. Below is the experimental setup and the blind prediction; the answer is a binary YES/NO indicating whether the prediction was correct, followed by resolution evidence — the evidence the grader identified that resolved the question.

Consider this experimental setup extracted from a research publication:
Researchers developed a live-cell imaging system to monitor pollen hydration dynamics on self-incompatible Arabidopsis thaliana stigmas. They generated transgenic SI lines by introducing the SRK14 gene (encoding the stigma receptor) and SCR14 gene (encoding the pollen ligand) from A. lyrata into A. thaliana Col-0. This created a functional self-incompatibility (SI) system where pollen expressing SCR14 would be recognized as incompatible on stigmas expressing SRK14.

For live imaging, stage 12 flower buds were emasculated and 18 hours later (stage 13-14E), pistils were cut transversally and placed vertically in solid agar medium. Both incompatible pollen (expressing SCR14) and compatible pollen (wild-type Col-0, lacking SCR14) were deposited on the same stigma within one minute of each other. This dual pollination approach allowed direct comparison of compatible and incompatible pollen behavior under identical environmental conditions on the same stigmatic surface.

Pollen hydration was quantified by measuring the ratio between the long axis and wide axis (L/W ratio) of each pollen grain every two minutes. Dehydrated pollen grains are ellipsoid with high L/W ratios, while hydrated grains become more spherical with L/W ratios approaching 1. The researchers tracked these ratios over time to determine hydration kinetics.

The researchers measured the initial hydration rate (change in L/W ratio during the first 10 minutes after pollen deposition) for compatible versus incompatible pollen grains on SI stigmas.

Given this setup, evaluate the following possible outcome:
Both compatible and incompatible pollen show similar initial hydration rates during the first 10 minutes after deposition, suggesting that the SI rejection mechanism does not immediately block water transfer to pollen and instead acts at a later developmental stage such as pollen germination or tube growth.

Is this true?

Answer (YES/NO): NO